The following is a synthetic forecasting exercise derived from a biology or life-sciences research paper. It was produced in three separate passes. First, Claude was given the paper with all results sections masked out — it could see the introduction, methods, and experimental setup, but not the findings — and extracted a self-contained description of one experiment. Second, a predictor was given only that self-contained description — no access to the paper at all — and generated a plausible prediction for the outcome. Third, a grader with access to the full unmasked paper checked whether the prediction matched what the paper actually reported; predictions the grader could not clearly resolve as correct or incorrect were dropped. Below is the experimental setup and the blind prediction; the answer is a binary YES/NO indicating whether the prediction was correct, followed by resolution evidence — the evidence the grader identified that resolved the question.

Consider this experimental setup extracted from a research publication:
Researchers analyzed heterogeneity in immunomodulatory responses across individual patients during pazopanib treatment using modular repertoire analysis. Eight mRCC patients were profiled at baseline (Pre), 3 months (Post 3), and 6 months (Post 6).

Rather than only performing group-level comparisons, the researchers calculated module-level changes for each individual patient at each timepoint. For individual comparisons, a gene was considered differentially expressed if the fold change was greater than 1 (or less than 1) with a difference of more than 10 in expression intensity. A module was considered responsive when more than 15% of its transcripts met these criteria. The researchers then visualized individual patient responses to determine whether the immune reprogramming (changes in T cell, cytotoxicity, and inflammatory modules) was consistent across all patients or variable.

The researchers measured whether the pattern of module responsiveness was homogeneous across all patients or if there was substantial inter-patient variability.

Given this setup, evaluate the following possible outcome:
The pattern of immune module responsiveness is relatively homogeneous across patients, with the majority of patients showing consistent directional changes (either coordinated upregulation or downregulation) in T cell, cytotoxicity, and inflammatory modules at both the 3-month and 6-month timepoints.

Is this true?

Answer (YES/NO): NO